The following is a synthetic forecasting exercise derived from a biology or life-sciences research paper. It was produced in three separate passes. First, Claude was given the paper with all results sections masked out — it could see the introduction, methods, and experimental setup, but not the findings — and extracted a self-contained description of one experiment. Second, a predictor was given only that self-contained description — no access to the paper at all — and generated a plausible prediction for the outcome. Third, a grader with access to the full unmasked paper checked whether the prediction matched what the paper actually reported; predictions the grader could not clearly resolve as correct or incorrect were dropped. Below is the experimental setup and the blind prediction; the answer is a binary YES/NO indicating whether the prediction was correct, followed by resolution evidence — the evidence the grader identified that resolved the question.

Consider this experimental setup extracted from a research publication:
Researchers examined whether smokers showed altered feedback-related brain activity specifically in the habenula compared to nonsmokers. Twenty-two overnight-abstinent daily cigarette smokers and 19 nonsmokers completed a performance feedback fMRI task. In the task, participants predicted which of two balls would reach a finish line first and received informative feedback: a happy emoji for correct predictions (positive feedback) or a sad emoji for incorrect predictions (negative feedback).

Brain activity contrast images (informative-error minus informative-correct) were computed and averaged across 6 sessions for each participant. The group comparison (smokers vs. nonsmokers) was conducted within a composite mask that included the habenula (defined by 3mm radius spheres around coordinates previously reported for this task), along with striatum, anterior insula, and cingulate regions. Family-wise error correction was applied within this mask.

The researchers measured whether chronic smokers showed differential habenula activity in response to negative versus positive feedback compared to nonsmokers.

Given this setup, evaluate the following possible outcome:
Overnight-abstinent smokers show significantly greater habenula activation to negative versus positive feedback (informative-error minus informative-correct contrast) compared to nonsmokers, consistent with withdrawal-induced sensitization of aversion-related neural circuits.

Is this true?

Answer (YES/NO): NO